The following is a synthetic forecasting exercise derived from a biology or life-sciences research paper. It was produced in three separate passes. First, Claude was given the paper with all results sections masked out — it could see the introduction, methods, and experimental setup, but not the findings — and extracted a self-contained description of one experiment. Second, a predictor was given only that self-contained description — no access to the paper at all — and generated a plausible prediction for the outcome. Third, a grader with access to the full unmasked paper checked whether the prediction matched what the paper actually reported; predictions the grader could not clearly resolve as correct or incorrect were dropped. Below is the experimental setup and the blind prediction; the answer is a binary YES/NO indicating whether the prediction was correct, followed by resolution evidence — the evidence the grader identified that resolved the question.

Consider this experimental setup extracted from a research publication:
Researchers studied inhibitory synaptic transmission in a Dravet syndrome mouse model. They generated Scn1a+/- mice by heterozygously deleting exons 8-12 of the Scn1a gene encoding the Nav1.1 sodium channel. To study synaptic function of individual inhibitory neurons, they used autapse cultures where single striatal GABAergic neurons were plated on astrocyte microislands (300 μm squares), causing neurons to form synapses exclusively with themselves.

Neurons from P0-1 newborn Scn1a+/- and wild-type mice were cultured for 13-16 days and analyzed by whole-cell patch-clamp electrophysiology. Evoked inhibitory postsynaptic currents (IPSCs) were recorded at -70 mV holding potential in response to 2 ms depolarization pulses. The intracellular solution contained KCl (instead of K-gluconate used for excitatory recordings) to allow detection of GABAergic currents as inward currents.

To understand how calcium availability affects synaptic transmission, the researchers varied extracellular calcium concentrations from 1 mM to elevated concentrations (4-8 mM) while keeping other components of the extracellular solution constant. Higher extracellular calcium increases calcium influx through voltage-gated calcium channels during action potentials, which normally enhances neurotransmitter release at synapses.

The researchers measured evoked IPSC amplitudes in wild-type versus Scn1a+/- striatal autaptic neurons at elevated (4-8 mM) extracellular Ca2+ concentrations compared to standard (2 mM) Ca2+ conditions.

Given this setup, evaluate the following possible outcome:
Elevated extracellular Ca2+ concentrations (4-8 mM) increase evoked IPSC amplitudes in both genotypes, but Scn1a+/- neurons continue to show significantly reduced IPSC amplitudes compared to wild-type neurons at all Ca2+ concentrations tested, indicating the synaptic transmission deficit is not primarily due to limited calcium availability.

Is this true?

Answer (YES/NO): NO